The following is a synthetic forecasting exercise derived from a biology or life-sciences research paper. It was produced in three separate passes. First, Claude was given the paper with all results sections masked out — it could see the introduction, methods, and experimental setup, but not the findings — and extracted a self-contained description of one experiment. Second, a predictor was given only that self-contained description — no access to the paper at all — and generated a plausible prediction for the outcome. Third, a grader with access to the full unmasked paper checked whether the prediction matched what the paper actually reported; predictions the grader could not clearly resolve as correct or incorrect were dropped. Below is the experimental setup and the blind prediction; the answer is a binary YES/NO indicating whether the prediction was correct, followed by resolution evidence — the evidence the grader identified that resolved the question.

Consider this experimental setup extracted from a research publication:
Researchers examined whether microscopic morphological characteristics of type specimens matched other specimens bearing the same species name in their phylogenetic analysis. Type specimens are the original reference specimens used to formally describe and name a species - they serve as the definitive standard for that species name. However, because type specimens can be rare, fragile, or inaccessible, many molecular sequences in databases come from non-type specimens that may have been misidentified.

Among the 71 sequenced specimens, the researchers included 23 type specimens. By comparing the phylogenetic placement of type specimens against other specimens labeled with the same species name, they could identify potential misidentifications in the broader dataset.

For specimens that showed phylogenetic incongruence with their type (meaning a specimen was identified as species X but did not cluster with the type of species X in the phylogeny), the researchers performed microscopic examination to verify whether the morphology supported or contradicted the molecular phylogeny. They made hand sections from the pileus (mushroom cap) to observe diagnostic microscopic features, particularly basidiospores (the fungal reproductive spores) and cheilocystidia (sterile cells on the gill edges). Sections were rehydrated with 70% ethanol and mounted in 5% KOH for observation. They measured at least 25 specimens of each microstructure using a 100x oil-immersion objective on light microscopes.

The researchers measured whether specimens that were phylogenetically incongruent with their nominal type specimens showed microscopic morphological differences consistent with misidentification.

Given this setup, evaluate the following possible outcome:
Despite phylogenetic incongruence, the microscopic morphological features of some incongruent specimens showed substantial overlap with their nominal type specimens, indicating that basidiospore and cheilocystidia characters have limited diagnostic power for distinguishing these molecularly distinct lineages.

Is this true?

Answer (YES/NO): NO